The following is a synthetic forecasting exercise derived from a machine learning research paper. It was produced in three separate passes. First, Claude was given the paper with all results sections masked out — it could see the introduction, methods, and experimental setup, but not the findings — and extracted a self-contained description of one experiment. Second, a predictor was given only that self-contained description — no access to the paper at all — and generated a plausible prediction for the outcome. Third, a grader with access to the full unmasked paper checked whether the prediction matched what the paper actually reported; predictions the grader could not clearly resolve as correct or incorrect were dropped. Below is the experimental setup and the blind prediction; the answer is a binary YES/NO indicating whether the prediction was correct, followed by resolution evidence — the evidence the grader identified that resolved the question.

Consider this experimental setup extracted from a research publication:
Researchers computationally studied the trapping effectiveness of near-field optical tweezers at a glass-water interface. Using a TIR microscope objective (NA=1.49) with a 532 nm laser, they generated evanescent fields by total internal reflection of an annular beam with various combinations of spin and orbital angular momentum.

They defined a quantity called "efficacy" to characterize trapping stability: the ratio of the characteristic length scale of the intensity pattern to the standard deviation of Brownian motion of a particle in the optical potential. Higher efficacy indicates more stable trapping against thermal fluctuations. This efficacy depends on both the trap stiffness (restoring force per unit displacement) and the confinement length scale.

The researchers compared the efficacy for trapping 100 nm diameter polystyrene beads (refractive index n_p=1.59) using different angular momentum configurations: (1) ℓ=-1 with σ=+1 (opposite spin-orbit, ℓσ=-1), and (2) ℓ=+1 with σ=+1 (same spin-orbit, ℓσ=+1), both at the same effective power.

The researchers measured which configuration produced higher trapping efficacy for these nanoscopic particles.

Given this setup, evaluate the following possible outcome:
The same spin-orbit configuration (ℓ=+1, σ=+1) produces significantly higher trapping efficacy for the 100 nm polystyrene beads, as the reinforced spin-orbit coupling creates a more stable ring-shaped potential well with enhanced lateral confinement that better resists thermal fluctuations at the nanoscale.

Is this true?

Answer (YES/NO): NO